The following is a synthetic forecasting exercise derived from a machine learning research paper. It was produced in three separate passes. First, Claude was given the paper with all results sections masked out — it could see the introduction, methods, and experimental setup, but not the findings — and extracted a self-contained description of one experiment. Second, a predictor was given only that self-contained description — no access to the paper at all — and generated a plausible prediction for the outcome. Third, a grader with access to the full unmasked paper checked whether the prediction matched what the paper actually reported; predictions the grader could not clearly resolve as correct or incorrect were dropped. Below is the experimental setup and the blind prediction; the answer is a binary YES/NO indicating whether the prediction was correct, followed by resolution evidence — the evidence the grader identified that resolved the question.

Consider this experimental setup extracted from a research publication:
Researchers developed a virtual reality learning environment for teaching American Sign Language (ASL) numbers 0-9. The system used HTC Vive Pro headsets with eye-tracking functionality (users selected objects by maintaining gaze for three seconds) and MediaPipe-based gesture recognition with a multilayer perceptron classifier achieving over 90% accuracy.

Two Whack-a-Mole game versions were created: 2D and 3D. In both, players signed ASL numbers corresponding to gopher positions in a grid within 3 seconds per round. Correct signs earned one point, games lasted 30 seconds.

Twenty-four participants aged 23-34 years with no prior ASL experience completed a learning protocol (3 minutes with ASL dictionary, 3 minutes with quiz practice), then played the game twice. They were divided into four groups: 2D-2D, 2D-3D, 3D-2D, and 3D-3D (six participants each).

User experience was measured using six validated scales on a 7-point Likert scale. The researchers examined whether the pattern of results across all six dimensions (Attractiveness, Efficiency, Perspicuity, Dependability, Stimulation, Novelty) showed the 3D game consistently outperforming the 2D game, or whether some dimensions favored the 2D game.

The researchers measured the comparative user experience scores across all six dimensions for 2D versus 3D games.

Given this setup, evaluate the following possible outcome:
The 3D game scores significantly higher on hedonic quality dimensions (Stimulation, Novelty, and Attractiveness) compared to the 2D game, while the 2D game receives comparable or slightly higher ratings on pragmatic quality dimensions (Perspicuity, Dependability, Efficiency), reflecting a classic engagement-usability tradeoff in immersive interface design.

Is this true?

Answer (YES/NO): NO